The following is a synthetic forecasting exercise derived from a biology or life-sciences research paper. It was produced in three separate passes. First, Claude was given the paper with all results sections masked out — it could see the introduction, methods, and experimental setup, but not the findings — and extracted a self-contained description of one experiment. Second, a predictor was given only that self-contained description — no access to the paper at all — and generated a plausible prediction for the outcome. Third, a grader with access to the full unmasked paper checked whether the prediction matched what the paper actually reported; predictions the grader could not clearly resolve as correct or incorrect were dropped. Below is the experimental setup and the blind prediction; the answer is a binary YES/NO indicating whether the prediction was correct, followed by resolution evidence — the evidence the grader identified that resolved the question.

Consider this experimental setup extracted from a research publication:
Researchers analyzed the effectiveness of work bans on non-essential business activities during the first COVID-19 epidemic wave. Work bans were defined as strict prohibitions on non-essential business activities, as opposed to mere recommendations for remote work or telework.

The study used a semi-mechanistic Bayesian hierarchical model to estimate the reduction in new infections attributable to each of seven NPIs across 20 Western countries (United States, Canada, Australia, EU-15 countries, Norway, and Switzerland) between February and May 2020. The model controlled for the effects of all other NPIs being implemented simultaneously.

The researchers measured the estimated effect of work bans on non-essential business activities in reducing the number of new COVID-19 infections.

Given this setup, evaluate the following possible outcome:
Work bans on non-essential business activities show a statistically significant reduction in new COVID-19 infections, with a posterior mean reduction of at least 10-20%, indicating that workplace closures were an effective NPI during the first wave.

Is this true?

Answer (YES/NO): NO